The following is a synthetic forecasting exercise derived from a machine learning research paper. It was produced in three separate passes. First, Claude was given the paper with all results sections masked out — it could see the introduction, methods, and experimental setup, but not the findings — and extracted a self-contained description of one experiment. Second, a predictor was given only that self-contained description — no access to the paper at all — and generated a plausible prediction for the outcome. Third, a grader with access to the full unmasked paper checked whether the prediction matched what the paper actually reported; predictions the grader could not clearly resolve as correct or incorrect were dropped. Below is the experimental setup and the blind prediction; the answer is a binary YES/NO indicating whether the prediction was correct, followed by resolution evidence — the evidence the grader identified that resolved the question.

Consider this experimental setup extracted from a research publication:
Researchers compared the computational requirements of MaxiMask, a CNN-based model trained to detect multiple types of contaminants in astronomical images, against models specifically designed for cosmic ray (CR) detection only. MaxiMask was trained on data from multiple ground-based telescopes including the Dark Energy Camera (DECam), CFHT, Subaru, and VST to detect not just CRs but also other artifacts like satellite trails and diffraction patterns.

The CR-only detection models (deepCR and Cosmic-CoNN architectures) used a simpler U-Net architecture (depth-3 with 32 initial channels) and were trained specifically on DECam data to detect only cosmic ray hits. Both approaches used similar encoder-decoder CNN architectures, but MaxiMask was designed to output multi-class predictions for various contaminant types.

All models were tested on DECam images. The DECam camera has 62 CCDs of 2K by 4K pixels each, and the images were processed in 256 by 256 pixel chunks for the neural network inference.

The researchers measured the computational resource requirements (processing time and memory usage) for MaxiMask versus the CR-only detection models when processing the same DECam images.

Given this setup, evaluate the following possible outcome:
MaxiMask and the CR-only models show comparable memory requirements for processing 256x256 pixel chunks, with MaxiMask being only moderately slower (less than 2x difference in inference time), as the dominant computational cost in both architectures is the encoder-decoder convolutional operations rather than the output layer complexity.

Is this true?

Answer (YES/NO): NO